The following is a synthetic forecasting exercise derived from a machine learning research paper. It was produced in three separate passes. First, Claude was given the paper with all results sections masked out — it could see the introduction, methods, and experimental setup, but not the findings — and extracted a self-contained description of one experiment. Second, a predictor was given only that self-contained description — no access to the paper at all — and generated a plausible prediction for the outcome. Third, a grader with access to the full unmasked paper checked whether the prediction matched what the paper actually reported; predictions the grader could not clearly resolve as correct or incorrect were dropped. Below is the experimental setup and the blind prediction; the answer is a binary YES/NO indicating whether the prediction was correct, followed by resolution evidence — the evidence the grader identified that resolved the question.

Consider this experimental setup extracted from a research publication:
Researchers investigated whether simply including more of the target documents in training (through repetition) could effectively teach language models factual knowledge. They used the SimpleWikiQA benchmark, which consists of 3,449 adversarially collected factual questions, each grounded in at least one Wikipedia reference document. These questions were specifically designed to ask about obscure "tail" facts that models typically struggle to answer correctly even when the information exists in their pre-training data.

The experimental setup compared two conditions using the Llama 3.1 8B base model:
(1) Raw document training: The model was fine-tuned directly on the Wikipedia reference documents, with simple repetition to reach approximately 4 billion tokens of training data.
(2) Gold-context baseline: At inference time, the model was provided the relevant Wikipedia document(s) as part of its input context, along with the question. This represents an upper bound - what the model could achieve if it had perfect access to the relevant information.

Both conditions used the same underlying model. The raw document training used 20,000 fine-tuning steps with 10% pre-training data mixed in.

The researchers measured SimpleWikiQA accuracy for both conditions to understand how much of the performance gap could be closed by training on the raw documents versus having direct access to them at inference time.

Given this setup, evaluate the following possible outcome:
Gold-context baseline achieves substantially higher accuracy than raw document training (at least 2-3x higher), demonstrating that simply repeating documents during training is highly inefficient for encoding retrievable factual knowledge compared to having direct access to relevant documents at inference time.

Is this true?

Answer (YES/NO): YES